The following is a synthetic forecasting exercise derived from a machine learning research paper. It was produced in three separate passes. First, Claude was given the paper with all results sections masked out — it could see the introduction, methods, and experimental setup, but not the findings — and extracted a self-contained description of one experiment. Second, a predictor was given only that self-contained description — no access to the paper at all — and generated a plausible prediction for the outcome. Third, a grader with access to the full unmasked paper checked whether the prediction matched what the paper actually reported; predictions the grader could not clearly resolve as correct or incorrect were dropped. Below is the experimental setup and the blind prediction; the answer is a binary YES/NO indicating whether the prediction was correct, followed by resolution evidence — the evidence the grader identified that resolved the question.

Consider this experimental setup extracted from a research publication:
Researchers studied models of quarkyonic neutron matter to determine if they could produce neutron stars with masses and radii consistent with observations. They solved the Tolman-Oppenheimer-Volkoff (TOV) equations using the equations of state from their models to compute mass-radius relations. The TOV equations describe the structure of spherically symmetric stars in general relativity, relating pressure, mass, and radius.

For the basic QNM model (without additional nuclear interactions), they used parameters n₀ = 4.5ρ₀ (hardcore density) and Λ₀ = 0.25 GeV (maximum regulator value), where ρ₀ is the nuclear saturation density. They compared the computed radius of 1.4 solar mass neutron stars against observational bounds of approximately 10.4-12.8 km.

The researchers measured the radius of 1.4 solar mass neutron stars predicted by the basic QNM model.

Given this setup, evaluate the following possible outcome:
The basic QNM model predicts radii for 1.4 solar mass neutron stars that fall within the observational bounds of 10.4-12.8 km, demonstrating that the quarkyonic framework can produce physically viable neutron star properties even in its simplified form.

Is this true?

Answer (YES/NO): NO